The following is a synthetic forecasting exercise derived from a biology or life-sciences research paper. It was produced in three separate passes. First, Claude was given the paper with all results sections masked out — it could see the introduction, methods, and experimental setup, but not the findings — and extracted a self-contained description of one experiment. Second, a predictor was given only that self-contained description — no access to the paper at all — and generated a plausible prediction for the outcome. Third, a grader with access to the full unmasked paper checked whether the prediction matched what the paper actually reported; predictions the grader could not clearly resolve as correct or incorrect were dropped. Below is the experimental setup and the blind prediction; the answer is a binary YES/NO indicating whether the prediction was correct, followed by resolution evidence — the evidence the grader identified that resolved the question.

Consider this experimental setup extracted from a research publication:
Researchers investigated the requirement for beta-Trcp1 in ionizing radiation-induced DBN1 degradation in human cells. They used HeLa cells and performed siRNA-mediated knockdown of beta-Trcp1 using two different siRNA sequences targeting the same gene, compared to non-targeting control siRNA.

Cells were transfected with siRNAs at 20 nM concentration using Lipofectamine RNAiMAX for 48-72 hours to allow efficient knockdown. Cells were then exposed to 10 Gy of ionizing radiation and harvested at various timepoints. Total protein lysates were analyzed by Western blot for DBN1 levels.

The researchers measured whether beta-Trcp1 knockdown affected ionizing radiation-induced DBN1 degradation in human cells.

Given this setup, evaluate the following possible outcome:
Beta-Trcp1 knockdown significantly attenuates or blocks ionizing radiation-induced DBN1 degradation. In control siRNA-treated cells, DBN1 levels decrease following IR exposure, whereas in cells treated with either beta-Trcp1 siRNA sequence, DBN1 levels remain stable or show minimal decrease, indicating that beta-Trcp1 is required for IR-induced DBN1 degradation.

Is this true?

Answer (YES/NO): YES